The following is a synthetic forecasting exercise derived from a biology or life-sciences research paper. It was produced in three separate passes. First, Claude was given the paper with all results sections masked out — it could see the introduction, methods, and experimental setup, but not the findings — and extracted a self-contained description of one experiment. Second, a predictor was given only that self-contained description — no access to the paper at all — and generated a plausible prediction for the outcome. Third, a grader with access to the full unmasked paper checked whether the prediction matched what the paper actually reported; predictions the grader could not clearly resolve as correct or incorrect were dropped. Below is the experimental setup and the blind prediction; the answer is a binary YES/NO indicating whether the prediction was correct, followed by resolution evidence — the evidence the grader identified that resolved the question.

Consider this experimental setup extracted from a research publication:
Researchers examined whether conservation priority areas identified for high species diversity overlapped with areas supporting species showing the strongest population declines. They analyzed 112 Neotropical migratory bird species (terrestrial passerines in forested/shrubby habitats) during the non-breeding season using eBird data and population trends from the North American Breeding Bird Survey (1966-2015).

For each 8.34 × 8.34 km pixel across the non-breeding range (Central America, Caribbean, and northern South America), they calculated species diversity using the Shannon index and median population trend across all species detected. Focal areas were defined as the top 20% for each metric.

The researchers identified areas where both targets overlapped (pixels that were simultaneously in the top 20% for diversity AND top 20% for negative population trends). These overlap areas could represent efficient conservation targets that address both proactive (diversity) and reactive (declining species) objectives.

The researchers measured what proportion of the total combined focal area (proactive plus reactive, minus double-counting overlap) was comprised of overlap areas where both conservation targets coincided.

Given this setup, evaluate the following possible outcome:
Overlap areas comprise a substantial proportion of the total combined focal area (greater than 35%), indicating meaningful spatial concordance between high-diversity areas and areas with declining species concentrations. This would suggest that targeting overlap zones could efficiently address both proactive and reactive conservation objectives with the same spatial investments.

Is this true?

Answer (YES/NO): NO